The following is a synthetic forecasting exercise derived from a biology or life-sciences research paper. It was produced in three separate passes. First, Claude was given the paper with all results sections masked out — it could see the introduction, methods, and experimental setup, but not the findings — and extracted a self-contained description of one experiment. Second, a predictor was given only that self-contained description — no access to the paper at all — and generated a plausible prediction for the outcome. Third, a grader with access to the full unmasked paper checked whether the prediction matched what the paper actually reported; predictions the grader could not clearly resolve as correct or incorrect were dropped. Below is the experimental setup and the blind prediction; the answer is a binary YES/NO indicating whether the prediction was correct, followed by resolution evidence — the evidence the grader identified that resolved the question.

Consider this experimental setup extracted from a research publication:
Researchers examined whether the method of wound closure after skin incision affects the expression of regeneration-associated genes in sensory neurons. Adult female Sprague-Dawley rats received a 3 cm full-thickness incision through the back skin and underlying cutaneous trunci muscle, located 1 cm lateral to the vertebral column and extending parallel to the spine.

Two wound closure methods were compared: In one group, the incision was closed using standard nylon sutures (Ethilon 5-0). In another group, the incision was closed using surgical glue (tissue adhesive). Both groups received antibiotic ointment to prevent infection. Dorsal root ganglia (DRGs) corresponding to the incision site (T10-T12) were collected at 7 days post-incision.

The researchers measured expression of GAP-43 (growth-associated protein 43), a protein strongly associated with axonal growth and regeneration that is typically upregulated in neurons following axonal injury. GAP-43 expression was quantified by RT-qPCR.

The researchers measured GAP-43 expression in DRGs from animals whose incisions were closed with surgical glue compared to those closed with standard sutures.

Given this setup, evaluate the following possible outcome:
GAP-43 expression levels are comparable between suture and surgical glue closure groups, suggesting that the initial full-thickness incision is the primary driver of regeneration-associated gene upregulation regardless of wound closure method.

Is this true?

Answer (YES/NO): NO